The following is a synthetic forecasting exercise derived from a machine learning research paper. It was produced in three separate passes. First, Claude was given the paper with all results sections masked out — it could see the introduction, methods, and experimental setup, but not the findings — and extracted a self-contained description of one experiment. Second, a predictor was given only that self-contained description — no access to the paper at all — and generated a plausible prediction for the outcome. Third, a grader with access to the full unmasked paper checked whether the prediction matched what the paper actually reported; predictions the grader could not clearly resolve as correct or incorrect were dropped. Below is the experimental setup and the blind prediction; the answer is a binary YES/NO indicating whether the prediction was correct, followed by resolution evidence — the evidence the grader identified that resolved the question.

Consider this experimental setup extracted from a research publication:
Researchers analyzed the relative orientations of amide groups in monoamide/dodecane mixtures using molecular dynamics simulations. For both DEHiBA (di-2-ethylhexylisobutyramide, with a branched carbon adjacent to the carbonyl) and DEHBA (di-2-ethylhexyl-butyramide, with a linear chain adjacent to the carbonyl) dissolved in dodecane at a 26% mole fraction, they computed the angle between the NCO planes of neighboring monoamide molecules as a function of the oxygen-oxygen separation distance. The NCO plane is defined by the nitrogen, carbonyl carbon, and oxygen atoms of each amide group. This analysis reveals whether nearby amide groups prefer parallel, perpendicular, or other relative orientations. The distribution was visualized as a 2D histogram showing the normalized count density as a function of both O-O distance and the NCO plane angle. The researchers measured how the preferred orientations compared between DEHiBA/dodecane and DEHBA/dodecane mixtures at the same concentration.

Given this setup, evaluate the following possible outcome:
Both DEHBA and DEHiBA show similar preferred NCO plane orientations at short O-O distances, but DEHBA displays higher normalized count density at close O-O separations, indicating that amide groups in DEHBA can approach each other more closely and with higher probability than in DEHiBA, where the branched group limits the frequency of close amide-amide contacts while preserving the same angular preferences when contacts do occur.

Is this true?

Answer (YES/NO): NO